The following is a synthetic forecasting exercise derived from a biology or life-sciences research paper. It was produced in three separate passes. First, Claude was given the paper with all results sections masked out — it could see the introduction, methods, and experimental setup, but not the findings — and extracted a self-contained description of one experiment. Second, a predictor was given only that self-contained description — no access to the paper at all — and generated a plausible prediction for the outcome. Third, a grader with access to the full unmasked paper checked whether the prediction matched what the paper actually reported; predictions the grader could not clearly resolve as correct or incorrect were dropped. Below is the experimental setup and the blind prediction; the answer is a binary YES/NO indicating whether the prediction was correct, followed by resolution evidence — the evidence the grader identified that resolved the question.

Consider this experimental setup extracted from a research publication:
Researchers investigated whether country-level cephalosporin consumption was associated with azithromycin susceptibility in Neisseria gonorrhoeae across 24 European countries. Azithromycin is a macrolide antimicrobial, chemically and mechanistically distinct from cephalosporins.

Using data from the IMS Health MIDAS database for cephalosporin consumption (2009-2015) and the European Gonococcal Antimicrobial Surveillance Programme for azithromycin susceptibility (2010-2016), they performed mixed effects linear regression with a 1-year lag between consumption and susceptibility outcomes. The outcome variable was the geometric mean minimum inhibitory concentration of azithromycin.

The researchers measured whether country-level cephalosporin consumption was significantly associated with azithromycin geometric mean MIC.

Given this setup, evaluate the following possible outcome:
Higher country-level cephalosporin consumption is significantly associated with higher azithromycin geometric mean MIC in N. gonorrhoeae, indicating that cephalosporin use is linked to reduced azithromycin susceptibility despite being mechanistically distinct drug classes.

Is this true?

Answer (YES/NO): NO